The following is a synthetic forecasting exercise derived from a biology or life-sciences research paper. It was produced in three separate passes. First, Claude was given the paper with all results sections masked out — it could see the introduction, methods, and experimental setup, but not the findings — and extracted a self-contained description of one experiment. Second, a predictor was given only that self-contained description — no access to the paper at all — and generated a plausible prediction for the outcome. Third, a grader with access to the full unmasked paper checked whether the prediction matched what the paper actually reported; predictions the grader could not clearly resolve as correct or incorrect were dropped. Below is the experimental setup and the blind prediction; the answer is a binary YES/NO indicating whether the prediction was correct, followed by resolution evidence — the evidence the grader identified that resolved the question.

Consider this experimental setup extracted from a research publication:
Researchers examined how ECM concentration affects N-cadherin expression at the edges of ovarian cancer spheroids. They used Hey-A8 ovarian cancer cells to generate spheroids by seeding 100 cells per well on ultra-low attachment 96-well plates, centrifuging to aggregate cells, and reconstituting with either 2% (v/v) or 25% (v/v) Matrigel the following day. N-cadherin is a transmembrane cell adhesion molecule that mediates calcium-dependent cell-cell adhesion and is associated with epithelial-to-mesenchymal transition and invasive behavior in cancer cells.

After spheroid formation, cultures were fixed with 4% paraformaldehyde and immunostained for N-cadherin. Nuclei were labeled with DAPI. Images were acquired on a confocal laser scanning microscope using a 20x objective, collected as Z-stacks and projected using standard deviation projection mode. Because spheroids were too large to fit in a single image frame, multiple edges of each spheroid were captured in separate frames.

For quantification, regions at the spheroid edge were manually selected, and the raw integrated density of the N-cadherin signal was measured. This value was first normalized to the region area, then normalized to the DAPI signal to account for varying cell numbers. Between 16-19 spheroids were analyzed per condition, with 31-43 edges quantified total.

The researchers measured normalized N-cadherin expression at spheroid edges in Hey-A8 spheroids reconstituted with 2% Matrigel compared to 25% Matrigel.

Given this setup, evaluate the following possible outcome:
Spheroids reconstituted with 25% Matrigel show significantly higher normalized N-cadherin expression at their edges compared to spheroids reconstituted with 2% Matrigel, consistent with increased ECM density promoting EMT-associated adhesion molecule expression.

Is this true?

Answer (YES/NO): NO